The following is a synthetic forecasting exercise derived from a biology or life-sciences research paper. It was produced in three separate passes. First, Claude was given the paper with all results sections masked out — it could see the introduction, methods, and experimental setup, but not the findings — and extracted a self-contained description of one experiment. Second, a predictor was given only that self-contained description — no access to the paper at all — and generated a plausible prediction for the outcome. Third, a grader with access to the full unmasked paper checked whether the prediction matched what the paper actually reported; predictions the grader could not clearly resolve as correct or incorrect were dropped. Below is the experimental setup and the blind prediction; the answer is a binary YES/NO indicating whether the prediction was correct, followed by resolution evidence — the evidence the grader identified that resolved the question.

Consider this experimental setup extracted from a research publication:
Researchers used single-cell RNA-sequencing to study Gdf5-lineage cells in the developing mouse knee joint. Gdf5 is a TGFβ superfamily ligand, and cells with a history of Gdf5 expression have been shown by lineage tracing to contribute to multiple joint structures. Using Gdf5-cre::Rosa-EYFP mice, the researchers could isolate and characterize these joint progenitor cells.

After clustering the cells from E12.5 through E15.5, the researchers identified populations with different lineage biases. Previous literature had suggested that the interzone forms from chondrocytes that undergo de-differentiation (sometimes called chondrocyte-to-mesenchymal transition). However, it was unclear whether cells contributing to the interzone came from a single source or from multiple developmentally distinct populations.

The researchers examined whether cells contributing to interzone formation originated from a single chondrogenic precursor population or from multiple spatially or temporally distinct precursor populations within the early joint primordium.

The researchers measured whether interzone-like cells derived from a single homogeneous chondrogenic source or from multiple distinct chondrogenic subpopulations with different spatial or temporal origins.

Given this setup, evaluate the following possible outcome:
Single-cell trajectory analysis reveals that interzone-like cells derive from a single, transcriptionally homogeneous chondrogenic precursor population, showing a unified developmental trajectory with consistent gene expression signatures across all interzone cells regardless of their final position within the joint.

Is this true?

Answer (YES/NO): NO